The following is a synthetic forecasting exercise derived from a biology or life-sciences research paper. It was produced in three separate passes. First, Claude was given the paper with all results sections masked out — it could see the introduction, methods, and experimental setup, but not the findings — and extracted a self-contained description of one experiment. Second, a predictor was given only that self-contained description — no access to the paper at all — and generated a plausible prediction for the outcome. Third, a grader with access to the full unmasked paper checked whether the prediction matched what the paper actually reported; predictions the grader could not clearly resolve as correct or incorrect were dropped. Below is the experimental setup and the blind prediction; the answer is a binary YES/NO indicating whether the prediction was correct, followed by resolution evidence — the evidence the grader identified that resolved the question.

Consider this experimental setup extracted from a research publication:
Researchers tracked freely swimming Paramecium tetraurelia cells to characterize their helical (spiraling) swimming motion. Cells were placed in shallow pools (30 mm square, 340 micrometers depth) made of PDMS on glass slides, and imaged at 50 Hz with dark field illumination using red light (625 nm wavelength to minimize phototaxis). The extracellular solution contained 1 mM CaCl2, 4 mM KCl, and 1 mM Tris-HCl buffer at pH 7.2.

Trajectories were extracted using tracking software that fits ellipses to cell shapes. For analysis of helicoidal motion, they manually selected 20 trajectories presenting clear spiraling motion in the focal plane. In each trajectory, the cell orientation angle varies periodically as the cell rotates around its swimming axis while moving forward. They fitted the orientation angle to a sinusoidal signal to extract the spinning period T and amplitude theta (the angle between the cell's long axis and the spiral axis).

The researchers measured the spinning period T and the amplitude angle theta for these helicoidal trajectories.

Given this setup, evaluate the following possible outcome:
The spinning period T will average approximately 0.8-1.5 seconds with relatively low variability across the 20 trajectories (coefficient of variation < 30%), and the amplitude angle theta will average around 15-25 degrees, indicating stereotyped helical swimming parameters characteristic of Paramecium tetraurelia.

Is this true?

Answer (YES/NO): NO